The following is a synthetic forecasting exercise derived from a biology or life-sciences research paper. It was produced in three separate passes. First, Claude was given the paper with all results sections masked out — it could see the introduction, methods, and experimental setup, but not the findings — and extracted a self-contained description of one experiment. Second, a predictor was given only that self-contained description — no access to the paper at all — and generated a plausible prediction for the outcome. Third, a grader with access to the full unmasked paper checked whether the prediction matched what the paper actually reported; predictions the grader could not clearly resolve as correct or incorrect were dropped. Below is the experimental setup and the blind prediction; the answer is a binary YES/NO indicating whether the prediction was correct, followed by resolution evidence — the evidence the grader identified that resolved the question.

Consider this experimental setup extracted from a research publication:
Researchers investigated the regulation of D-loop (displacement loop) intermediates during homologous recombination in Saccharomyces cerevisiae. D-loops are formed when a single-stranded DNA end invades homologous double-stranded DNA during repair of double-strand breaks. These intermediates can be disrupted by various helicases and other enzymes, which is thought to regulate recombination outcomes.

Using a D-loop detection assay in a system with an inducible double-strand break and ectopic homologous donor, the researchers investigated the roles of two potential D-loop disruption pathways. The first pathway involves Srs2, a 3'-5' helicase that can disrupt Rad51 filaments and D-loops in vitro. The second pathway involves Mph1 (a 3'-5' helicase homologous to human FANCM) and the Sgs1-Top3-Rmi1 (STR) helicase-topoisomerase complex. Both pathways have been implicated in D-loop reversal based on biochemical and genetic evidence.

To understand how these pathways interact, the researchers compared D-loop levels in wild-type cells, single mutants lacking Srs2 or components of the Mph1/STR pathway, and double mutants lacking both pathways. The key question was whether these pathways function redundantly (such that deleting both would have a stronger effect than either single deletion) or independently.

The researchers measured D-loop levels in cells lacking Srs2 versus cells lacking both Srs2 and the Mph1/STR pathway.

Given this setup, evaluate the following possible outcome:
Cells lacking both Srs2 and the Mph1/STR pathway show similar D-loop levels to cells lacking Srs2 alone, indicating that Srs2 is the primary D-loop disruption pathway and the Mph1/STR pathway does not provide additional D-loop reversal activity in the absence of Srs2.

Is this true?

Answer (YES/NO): NO